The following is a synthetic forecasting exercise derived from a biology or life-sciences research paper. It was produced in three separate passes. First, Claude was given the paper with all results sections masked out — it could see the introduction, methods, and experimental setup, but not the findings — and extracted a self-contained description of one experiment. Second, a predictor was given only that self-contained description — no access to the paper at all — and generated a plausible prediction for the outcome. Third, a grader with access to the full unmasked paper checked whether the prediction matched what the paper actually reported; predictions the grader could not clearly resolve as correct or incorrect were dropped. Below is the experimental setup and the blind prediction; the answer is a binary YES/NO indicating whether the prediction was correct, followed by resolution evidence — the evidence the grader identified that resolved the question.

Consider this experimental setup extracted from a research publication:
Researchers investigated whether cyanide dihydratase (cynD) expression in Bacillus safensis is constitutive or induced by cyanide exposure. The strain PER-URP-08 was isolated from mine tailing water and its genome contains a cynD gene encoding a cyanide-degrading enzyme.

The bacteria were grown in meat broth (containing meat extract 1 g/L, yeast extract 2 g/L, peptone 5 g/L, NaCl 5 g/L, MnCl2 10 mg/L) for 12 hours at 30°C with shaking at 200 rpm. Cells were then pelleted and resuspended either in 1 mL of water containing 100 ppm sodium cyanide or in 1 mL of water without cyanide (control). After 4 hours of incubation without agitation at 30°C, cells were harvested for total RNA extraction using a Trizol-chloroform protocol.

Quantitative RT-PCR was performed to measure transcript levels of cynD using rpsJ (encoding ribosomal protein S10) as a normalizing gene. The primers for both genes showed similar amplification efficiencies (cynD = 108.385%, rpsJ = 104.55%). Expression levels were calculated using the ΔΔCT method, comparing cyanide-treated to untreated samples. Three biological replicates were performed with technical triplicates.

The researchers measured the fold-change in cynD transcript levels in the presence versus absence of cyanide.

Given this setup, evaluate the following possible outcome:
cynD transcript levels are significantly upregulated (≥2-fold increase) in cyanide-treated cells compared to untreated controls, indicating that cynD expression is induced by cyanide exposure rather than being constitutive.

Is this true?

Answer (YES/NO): YES